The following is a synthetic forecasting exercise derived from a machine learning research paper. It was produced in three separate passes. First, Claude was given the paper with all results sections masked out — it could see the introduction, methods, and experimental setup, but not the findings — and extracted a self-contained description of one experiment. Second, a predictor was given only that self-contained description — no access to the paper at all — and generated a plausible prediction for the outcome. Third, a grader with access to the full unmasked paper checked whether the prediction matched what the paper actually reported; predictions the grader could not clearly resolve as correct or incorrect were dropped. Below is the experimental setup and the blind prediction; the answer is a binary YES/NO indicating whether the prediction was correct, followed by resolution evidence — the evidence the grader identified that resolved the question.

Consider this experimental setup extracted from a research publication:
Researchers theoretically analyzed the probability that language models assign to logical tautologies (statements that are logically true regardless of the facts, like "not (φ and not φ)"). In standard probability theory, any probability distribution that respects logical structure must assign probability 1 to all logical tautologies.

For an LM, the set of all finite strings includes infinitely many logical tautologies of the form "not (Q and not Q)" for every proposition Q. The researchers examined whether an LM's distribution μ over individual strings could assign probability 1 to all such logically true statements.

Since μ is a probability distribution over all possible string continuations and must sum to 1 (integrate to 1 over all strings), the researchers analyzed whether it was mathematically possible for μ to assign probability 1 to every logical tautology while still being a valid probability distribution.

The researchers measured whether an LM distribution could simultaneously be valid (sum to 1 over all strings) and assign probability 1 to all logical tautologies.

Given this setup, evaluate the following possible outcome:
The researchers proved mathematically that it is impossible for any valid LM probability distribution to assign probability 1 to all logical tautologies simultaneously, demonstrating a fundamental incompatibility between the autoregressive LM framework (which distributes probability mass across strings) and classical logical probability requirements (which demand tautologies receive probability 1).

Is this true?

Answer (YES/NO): YES